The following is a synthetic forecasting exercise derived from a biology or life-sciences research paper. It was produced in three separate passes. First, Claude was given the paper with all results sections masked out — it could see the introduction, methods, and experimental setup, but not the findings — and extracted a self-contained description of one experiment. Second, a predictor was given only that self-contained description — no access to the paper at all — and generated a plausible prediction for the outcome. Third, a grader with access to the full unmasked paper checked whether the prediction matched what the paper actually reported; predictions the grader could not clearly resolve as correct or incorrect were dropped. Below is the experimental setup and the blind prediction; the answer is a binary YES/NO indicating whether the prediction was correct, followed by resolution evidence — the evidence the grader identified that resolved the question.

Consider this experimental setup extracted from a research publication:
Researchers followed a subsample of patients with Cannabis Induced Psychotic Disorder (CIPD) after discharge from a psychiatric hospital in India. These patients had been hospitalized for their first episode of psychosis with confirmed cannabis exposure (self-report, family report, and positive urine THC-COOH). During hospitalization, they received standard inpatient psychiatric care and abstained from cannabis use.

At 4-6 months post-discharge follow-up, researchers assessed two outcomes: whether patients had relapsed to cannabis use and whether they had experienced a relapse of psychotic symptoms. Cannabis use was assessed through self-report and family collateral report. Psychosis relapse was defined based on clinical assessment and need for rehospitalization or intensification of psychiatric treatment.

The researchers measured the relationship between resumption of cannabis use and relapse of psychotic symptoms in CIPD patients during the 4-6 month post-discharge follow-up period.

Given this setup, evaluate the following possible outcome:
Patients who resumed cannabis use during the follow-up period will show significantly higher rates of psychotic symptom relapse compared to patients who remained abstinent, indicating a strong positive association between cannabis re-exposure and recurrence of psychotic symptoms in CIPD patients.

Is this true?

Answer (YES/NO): YES